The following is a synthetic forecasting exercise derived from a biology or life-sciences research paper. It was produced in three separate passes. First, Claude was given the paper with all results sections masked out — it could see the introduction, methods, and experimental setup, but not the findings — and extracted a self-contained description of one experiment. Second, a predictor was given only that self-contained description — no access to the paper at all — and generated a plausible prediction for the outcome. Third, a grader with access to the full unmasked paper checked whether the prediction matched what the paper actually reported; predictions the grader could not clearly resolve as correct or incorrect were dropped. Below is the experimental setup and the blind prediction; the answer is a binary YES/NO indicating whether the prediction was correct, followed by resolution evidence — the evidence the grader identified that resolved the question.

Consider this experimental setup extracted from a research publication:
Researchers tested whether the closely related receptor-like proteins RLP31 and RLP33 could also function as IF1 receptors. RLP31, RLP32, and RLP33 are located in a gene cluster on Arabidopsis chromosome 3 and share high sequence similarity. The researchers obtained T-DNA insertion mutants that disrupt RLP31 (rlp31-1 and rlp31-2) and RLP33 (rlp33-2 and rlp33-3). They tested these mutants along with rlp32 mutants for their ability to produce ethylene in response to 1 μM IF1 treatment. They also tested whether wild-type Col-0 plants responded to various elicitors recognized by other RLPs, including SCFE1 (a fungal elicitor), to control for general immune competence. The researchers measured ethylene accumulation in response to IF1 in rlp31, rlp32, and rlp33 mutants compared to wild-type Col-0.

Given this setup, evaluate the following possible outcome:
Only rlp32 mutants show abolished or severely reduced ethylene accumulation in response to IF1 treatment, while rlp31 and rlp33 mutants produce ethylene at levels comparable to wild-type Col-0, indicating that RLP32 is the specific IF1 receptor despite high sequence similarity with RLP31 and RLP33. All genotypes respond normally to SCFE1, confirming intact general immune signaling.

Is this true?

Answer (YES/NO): YES